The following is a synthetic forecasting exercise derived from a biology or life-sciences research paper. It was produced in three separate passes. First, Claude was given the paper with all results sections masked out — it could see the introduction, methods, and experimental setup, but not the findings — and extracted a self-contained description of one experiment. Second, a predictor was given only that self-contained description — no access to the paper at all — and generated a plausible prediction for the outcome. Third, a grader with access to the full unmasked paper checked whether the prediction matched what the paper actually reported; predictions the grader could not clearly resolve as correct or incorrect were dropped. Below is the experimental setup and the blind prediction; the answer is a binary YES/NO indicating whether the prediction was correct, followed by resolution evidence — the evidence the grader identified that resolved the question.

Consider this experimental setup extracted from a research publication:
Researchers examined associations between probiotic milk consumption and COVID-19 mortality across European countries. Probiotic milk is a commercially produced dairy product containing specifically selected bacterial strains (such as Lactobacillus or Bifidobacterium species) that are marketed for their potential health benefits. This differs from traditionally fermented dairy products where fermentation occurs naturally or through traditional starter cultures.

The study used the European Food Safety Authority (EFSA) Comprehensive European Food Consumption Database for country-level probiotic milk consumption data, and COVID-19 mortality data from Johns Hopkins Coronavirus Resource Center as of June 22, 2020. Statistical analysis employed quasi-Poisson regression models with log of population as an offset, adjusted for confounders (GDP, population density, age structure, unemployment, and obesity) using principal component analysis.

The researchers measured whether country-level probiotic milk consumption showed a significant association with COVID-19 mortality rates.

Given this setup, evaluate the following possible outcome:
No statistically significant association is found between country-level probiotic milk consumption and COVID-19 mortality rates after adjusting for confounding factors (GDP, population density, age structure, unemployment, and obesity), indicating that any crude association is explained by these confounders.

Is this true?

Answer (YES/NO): NO